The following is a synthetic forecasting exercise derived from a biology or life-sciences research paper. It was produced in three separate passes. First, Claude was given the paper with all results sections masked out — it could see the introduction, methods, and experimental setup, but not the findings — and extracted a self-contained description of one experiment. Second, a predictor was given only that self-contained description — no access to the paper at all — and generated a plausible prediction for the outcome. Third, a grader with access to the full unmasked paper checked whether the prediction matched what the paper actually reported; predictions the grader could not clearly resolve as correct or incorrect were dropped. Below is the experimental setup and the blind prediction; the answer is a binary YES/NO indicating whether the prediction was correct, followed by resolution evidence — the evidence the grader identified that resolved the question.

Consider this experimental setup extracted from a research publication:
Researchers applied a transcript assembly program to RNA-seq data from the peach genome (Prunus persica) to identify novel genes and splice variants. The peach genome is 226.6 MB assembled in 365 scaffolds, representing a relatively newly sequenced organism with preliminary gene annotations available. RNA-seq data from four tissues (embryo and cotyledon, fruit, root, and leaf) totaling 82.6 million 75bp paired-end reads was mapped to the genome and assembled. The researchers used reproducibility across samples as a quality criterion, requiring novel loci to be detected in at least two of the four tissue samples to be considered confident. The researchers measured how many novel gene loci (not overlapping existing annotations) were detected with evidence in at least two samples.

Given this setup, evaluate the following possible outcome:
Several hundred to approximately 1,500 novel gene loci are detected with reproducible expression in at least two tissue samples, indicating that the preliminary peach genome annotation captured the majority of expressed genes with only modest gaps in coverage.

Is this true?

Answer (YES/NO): YES